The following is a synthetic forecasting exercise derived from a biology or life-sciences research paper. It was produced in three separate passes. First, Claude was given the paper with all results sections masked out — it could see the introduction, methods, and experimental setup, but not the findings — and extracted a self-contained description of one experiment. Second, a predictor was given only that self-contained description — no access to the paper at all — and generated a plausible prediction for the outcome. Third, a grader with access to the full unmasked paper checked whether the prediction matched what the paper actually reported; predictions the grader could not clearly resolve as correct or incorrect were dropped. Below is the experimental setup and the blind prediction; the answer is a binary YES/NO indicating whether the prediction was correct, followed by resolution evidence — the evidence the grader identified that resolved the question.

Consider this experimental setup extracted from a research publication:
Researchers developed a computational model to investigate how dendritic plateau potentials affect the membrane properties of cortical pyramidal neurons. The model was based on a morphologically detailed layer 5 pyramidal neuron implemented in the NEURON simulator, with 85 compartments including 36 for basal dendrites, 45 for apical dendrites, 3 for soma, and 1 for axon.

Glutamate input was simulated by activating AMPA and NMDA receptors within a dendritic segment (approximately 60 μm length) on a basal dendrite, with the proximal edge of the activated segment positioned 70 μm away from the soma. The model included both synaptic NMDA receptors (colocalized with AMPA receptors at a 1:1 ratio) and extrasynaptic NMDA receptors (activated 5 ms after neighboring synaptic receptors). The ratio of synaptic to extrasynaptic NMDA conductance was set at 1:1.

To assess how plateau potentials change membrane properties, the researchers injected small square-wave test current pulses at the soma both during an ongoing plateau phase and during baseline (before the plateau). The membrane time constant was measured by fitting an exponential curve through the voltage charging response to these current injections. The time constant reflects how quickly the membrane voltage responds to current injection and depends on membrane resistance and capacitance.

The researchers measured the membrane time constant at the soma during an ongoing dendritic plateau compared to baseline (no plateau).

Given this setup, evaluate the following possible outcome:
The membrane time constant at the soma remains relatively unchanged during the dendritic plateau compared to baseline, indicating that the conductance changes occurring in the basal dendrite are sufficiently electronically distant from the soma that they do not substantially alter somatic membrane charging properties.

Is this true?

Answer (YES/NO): NO